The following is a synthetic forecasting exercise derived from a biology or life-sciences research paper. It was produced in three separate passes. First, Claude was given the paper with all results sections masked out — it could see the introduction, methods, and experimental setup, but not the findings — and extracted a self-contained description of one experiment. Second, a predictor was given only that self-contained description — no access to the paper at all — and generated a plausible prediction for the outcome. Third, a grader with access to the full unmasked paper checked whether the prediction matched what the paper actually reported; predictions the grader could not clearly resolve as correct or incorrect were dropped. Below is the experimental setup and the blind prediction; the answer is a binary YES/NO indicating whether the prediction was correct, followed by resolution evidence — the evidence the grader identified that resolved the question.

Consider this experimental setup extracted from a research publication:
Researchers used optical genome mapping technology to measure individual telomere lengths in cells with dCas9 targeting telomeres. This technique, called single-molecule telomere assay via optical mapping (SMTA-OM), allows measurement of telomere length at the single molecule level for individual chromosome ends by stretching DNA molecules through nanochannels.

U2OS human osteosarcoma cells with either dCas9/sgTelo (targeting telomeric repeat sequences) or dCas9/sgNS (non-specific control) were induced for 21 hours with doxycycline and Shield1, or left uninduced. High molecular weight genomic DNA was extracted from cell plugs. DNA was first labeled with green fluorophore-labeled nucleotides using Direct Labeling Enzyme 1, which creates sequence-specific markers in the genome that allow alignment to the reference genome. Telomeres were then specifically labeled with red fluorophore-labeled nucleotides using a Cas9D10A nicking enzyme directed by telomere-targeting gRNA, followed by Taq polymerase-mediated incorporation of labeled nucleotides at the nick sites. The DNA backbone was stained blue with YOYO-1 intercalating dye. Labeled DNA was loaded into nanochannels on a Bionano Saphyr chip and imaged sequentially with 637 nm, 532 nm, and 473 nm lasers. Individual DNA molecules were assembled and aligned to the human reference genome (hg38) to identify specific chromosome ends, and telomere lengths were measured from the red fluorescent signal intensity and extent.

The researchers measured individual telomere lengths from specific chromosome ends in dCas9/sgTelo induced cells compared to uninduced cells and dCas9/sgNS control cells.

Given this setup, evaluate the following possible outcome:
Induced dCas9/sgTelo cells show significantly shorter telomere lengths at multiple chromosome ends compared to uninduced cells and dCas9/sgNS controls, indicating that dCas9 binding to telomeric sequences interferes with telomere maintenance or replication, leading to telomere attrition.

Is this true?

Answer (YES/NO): NO